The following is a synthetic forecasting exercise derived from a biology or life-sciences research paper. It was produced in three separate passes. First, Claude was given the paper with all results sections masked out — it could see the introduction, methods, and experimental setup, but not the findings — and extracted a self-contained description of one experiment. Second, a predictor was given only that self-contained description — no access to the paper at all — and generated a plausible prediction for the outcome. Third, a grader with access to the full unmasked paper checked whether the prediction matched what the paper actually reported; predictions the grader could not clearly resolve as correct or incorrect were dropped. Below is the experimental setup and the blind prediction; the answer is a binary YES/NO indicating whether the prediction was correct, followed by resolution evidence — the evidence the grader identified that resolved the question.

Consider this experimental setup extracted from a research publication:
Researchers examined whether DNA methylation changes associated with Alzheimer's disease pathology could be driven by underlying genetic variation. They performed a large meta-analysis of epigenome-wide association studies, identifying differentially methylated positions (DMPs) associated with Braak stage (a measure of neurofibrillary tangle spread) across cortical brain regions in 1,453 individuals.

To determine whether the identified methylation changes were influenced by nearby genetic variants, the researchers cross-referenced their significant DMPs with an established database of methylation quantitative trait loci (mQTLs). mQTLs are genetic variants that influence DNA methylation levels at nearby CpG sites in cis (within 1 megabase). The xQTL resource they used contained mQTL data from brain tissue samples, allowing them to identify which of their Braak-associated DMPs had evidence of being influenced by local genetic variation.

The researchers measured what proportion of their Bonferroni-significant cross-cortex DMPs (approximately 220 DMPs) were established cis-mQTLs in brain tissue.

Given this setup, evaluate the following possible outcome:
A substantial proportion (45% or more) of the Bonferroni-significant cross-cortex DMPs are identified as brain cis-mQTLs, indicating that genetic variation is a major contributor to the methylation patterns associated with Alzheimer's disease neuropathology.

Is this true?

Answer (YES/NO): NO